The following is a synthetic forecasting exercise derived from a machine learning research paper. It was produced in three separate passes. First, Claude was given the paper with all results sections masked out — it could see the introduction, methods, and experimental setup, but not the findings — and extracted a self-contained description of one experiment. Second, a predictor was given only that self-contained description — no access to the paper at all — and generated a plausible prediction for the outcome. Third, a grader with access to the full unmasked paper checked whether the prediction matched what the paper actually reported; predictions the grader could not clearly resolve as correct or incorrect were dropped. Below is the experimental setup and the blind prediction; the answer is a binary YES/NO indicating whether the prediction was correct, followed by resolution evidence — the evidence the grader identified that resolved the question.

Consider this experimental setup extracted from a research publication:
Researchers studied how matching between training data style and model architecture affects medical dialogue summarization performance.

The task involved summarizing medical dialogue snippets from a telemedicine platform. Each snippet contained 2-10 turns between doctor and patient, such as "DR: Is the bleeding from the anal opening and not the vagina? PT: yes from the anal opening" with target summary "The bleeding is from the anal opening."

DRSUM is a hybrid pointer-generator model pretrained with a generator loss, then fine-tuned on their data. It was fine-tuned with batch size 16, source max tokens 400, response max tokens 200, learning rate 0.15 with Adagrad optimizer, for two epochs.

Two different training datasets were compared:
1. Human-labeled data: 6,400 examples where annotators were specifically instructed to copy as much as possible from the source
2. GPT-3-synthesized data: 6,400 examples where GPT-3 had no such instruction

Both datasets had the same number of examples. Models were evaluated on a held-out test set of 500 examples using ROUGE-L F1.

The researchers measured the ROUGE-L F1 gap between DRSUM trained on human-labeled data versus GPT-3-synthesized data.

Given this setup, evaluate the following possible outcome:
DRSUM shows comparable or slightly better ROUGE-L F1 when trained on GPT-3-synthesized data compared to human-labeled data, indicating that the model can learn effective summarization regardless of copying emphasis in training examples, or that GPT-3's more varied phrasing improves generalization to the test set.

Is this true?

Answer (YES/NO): NO